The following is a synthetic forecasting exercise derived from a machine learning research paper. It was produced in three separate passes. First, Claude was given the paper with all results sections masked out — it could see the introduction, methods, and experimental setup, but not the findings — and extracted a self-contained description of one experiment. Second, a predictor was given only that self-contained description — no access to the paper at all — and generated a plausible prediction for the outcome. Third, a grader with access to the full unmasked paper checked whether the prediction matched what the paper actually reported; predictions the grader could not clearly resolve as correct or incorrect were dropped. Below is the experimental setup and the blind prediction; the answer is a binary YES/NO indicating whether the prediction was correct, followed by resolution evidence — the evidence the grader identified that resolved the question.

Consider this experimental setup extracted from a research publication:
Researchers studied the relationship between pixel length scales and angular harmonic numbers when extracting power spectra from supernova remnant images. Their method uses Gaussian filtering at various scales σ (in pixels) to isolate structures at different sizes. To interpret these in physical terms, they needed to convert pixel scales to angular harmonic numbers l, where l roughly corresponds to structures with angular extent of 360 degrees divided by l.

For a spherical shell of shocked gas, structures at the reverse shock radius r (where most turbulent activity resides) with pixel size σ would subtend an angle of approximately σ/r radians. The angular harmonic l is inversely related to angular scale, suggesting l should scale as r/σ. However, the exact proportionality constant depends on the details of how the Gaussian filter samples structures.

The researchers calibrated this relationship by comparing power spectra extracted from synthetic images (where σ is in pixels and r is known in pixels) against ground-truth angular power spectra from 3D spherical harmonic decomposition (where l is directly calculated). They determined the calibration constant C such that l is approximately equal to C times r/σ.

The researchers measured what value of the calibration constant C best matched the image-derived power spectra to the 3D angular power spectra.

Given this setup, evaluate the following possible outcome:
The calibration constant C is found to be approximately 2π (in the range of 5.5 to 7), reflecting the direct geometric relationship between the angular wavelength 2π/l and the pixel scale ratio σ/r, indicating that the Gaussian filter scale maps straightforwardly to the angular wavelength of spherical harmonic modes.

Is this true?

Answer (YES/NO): NO